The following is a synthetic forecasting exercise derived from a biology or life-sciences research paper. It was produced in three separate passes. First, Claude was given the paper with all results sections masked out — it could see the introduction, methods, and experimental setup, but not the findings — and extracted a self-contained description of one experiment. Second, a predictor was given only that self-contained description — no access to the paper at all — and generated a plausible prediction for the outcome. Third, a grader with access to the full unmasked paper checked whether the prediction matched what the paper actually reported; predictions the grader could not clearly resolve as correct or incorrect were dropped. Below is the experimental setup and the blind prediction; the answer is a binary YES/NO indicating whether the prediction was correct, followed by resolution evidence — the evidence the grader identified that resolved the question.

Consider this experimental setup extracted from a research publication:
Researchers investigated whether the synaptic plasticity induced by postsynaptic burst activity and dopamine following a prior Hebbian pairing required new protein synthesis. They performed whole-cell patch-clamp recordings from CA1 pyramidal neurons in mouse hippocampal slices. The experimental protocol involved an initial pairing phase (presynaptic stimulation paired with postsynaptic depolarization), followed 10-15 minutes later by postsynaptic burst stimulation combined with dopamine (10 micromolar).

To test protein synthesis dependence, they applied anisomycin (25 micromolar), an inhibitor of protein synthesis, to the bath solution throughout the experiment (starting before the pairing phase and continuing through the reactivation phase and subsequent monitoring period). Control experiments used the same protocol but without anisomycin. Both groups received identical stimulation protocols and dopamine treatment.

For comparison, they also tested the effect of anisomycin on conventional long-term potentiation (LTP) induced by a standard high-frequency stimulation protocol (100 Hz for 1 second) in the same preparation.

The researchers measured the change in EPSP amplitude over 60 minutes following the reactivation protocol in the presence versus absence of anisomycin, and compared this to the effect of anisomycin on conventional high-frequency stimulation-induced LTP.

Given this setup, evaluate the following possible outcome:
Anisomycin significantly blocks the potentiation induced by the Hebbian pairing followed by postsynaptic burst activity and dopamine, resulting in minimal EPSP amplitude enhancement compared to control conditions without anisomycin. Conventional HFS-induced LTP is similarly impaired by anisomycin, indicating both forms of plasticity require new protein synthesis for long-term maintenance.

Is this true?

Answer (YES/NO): NO